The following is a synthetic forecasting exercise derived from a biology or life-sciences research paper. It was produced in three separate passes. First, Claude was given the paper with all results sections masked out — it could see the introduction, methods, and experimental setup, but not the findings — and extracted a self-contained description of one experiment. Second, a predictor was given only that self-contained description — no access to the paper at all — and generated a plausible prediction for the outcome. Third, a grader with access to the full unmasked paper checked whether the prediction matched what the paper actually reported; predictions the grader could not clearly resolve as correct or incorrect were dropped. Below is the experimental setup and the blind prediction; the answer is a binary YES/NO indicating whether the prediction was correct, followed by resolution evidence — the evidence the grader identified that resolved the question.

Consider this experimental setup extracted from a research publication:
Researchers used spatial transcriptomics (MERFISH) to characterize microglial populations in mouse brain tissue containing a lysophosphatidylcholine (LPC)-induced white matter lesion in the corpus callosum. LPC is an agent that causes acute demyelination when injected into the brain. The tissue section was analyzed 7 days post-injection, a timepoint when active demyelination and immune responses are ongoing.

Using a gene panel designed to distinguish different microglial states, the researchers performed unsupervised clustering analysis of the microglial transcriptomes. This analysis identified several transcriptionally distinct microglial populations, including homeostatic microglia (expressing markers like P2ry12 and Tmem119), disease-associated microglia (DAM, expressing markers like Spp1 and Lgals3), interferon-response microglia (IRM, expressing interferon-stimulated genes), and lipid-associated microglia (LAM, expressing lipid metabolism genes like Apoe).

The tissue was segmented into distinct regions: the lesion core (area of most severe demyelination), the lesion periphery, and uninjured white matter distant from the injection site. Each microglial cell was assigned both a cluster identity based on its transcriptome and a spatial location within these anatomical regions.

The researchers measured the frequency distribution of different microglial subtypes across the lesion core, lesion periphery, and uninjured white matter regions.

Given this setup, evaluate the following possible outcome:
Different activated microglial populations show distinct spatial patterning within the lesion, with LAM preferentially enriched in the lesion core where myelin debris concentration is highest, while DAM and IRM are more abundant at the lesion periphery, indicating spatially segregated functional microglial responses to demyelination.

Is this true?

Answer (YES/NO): NO